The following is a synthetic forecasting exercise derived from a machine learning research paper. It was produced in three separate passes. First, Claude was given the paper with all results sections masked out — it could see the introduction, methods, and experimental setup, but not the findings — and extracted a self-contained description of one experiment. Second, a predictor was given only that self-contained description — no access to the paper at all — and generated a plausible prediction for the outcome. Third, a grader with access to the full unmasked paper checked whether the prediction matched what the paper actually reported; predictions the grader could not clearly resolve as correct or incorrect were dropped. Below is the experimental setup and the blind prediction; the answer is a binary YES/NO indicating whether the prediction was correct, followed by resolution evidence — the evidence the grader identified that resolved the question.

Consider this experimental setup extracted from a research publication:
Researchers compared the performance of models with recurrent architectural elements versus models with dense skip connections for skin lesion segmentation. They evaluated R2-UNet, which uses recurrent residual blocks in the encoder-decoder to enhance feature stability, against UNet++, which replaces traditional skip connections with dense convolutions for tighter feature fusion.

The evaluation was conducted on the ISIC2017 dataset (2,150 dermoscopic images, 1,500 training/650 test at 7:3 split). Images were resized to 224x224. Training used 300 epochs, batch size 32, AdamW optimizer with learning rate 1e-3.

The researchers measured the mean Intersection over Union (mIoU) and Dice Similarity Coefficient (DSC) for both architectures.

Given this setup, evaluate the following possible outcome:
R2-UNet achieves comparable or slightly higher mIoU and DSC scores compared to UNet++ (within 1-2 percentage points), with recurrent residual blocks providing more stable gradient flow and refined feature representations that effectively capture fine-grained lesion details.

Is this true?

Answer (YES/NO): NO